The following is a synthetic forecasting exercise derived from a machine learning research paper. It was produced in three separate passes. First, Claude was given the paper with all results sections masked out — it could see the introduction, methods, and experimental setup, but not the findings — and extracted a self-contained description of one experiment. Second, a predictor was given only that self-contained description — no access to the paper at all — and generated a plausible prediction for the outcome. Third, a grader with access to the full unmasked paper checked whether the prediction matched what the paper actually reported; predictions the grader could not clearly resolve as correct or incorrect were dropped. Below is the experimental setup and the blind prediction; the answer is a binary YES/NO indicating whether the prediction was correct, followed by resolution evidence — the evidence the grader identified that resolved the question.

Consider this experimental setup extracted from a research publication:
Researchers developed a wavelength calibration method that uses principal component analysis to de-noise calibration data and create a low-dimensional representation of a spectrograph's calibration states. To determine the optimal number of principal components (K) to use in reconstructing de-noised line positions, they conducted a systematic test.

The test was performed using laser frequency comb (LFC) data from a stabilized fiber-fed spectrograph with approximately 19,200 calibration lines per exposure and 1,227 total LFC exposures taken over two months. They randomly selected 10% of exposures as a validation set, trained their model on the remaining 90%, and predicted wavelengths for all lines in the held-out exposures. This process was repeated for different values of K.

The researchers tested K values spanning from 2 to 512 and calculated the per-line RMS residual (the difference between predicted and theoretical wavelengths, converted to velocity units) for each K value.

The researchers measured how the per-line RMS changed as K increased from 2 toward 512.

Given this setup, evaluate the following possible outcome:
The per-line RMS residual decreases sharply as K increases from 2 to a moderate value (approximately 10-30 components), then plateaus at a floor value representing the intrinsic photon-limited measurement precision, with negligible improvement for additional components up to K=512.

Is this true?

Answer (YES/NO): NO